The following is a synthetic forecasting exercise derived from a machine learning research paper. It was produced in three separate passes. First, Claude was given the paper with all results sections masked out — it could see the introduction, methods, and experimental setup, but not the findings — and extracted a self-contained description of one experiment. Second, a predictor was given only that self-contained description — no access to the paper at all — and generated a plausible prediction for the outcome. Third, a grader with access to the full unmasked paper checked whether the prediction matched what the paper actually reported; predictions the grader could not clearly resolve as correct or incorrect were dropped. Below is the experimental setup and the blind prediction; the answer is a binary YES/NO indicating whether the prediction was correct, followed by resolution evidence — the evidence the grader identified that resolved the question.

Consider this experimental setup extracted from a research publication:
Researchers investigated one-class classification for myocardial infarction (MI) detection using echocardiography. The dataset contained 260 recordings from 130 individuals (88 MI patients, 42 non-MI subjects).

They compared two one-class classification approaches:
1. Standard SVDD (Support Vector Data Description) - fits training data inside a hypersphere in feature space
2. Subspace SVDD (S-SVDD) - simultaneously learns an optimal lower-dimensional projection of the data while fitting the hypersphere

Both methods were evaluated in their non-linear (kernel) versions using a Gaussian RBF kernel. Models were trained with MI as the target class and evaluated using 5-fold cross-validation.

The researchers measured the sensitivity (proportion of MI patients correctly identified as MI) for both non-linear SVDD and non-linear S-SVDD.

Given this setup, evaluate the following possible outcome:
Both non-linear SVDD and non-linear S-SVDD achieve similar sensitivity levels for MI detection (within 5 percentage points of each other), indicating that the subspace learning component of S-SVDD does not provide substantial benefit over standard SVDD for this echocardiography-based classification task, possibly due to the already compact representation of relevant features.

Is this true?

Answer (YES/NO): NO